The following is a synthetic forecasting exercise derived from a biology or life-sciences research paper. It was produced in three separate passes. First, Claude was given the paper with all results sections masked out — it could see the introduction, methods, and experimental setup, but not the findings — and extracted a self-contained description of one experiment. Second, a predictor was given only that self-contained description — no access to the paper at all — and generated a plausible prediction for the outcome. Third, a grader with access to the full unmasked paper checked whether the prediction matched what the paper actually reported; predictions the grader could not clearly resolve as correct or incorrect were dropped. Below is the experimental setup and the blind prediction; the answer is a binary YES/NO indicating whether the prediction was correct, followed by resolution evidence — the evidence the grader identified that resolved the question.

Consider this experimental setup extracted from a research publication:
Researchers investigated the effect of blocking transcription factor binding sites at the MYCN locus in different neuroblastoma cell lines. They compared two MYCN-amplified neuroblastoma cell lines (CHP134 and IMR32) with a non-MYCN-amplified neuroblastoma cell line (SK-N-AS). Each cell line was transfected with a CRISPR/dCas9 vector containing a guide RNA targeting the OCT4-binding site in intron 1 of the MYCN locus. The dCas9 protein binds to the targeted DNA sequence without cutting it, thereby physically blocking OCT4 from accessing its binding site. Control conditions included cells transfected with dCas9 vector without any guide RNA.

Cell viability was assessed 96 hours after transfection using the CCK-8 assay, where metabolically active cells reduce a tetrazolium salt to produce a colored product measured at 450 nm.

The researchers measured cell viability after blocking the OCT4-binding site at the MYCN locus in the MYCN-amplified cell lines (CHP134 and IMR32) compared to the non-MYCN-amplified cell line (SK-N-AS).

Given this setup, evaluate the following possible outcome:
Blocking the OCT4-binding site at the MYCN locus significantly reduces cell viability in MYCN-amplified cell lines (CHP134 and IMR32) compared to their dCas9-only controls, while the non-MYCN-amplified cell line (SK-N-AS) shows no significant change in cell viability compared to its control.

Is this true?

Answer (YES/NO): YES